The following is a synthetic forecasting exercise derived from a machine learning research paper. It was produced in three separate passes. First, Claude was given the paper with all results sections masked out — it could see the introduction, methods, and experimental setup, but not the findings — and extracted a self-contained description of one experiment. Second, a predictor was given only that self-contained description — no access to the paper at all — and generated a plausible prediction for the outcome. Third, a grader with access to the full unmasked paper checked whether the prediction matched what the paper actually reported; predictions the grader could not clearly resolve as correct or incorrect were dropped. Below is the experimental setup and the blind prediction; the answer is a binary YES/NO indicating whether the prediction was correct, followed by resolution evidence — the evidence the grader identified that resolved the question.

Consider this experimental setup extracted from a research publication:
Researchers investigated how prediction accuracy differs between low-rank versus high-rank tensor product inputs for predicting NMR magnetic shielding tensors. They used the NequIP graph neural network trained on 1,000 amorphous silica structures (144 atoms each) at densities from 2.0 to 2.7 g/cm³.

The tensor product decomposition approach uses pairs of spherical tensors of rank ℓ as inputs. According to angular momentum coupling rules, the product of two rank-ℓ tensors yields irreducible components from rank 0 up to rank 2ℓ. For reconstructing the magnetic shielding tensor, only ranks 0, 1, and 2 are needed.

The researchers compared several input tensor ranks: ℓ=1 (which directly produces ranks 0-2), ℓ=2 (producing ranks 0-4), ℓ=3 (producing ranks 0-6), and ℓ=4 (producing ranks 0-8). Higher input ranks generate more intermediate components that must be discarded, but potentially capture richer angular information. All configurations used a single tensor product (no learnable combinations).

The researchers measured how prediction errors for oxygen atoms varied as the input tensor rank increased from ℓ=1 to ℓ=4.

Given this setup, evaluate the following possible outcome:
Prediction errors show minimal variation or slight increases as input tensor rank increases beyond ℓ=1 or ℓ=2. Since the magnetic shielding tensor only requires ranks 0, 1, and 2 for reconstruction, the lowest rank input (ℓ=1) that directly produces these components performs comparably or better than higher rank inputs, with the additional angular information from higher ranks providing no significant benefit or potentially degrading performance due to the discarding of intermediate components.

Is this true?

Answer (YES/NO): NO